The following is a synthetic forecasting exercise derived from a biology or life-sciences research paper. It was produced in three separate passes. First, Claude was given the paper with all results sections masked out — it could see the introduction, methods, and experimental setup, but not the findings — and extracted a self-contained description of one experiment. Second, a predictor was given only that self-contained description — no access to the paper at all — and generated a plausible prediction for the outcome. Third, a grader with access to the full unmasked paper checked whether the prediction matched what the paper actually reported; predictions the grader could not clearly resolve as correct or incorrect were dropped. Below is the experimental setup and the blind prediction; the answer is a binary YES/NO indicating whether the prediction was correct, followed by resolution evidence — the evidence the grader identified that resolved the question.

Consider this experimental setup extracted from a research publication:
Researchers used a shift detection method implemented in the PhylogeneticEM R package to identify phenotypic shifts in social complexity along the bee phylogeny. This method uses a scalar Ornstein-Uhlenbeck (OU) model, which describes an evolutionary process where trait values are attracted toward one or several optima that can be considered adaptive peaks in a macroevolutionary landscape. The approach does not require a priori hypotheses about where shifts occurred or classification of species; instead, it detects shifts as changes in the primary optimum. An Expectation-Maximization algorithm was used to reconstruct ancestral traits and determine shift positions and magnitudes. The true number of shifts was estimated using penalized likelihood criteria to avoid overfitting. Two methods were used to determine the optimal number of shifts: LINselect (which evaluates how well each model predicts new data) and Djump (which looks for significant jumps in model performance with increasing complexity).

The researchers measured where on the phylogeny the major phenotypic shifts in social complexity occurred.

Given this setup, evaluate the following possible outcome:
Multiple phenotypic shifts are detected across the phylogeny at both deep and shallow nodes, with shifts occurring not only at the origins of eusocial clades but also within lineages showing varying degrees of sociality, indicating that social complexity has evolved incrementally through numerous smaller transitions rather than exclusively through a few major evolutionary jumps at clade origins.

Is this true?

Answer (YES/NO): NO